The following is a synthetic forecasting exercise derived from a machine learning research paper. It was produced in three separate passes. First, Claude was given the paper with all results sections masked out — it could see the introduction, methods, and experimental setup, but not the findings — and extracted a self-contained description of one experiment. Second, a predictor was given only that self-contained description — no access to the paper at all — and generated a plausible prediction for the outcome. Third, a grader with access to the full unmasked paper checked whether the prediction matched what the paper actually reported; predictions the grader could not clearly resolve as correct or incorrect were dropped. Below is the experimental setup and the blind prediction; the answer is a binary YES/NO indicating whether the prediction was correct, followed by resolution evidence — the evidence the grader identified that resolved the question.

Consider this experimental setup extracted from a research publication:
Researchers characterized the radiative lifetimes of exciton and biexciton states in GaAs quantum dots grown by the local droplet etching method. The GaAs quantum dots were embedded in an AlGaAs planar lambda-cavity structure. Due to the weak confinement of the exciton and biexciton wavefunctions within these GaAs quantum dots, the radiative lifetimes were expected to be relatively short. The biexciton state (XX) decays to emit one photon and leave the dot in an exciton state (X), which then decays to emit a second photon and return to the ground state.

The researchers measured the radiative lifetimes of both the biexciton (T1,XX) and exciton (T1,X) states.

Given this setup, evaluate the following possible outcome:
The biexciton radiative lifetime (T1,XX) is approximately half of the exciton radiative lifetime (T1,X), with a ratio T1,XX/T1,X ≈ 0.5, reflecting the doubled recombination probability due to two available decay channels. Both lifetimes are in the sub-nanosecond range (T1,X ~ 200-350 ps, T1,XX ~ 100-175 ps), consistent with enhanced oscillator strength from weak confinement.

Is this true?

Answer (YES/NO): YES